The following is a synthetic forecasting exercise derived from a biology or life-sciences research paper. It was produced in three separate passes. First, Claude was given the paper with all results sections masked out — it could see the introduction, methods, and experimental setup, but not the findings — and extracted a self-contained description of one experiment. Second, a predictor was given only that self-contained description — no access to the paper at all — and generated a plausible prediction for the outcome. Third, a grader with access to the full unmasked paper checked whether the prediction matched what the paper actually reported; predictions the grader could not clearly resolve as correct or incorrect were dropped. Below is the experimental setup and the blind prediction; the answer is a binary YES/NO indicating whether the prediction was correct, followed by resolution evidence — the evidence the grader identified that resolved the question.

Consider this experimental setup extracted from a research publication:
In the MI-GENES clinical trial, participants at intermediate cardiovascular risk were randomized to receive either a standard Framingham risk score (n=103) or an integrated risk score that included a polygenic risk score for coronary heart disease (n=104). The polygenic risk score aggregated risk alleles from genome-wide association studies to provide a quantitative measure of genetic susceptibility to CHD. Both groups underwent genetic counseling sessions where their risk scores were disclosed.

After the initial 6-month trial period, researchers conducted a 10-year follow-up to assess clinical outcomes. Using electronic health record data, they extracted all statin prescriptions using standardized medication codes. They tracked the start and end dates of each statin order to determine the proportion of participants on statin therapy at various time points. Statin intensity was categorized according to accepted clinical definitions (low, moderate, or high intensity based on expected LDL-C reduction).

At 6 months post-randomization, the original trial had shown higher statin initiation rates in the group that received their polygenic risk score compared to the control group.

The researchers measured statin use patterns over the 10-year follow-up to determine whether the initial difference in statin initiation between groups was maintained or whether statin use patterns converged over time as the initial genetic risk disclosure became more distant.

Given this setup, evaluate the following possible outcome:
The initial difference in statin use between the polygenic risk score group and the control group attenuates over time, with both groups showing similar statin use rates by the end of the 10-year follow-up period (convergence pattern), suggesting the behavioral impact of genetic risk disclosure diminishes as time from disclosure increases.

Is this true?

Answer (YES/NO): YES